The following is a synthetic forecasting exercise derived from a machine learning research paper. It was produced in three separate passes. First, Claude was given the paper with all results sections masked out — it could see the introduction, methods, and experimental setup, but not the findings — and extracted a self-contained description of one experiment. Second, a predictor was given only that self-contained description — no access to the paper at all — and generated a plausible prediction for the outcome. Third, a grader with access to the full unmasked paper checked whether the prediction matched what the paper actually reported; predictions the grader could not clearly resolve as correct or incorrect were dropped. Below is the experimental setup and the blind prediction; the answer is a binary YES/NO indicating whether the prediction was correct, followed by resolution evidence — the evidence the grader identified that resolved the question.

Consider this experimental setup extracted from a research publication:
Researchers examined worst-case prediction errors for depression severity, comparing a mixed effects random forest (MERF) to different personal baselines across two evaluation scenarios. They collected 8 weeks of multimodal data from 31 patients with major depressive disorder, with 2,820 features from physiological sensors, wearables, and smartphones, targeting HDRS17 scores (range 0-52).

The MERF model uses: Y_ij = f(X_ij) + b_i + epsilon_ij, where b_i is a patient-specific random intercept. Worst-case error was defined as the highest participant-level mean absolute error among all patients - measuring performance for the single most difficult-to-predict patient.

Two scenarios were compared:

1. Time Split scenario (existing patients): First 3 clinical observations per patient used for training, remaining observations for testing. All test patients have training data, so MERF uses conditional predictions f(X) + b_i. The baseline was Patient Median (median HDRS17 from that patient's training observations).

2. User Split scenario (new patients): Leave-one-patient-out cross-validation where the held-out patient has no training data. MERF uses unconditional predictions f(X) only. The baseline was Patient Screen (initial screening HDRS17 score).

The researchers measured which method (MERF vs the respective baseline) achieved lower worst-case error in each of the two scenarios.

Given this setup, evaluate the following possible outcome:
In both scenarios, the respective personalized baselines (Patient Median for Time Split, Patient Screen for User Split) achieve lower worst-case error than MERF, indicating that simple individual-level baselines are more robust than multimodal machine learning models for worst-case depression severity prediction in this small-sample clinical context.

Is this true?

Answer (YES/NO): NO